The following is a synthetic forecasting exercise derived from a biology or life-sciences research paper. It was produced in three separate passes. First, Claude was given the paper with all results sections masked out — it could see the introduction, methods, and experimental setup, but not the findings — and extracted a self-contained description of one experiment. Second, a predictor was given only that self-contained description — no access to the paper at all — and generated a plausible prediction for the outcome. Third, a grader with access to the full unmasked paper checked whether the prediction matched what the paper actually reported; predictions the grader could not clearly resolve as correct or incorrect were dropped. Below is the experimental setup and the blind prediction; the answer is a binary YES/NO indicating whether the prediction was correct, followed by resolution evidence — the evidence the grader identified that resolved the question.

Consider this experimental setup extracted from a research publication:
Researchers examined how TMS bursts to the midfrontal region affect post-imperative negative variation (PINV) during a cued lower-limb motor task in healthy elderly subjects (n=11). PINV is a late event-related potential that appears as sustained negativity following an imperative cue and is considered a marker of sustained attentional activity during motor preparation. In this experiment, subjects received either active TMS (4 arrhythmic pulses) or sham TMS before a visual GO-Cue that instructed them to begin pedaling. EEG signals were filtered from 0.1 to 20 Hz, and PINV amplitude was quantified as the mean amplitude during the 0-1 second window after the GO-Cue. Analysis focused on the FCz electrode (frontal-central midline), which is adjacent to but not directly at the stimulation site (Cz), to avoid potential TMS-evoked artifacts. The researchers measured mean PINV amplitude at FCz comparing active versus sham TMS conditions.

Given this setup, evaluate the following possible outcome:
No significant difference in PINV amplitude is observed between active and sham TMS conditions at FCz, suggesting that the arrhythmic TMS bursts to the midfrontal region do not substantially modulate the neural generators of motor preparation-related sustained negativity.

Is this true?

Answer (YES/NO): NO